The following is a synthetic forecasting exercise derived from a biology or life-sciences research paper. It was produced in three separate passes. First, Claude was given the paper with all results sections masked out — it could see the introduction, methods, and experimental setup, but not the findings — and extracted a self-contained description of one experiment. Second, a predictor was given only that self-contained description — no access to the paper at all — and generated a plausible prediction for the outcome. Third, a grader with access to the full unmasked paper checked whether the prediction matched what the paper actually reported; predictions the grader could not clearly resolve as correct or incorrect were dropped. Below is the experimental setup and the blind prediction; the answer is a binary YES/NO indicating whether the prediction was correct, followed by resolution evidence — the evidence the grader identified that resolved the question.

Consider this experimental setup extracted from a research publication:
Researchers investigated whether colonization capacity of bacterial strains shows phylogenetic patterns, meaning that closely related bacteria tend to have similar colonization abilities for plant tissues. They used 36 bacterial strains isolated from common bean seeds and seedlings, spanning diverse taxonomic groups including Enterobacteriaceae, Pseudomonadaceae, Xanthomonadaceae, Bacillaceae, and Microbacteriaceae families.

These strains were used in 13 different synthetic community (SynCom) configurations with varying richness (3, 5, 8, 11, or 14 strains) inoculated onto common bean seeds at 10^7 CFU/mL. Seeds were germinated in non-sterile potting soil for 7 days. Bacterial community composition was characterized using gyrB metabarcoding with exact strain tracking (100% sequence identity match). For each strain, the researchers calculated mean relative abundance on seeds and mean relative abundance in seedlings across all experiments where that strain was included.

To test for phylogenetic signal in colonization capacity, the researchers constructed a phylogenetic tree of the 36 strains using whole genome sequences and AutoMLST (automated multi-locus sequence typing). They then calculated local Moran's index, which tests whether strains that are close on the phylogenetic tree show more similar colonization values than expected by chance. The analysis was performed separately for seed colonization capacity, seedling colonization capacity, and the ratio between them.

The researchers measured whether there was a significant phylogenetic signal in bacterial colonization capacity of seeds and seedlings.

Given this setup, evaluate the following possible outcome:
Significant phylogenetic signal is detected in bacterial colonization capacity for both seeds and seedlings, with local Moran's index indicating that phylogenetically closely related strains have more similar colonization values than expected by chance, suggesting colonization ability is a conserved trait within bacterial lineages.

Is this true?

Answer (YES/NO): YES